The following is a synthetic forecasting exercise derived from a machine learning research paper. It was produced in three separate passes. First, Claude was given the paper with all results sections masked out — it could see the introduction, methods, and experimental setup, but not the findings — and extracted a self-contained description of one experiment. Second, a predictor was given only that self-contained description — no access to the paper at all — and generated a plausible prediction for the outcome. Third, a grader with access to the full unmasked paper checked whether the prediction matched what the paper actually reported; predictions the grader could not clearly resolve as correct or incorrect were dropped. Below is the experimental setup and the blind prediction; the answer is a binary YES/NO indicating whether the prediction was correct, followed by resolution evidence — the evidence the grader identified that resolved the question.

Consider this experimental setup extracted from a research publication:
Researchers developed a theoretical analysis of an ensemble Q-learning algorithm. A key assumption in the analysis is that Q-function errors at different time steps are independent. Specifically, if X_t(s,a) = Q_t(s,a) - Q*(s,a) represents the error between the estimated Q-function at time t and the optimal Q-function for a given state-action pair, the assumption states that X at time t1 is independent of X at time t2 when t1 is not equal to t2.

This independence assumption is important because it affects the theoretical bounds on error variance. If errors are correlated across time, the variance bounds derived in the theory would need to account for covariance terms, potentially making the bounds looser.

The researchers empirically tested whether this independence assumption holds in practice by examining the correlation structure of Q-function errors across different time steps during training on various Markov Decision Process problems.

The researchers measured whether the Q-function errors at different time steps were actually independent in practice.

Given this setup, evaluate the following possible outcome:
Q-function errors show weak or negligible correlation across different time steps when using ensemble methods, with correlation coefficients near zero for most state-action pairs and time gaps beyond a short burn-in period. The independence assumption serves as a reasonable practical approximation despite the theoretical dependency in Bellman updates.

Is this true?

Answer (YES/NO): YES